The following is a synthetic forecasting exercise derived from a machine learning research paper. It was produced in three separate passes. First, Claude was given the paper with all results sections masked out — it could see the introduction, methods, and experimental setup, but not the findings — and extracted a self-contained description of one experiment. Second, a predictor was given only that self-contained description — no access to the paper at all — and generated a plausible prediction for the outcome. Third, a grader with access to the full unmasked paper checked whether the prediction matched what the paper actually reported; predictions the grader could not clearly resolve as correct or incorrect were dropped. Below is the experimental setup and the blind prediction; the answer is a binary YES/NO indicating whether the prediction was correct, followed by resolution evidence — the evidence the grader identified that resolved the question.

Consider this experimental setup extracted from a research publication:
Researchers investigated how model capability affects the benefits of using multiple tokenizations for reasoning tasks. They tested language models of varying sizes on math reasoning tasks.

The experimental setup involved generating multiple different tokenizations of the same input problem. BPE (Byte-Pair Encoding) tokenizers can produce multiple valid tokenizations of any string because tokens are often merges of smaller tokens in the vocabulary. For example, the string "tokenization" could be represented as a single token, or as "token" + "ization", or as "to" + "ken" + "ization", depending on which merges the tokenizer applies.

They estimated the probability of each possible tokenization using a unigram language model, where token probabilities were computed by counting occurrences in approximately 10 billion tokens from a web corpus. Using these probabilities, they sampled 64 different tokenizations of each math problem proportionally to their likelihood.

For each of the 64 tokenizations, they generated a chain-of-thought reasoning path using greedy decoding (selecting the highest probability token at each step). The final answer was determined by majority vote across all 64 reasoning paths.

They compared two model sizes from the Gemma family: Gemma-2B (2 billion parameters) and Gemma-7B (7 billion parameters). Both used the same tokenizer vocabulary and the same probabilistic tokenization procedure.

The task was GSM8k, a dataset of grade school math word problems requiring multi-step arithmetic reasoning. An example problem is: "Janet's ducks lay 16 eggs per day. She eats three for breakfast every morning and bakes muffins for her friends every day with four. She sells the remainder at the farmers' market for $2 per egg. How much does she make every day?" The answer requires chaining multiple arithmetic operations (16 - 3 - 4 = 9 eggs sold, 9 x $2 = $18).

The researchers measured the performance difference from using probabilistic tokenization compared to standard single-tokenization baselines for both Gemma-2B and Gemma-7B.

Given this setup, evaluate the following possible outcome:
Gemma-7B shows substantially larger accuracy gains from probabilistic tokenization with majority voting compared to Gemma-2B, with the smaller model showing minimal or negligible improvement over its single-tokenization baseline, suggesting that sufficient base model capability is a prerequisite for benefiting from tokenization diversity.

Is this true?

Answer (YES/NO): YES